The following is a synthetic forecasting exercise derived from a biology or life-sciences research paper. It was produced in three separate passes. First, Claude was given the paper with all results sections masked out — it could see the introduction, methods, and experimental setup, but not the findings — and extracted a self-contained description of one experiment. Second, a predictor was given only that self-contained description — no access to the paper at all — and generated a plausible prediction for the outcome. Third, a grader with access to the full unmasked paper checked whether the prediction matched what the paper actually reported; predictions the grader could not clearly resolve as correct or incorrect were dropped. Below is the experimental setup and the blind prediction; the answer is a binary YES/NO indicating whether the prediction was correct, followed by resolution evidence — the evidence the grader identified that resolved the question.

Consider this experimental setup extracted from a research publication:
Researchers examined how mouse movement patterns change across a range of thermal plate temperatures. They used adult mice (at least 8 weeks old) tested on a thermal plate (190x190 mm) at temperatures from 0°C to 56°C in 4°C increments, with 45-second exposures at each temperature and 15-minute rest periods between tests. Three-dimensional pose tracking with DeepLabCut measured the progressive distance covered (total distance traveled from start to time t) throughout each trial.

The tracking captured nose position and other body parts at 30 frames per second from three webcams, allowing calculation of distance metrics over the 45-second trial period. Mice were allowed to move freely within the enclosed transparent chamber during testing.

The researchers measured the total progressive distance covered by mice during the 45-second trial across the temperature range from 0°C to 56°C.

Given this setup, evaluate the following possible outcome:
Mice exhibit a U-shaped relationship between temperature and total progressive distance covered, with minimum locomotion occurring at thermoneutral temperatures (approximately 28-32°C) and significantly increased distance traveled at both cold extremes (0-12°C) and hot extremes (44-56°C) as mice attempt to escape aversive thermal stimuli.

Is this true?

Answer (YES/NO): YES